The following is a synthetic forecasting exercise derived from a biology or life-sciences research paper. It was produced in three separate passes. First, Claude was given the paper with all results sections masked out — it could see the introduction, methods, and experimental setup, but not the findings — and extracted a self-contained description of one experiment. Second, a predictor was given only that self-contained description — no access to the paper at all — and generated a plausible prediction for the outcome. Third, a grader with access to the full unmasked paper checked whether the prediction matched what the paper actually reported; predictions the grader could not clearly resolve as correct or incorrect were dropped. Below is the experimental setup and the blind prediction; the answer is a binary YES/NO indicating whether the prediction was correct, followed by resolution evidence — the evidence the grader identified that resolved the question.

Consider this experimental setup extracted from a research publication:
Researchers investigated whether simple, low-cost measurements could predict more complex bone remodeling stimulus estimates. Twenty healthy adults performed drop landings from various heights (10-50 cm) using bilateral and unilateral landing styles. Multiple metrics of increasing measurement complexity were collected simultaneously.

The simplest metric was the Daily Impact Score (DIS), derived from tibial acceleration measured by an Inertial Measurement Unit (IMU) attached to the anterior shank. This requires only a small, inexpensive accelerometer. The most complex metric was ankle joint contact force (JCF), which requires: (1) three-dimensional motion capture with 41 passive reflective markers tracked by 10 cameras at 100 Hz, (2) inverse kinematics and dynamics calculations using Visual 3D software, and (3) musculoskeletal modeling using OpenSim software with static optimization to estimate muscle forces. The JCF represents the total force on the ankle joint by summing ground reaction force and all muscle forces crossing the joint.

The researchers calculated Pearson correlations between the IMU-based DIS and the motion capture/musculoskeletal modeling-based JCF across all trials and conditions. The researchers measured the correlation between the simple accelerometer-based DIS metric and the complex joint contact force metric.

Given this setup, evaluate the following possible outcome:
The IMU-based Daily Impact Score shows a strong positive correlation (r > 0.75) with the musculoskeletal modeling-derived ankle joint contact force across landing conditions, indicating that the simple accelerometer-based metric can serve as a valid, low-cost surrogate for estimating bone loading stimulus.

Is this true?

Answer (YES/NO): NO